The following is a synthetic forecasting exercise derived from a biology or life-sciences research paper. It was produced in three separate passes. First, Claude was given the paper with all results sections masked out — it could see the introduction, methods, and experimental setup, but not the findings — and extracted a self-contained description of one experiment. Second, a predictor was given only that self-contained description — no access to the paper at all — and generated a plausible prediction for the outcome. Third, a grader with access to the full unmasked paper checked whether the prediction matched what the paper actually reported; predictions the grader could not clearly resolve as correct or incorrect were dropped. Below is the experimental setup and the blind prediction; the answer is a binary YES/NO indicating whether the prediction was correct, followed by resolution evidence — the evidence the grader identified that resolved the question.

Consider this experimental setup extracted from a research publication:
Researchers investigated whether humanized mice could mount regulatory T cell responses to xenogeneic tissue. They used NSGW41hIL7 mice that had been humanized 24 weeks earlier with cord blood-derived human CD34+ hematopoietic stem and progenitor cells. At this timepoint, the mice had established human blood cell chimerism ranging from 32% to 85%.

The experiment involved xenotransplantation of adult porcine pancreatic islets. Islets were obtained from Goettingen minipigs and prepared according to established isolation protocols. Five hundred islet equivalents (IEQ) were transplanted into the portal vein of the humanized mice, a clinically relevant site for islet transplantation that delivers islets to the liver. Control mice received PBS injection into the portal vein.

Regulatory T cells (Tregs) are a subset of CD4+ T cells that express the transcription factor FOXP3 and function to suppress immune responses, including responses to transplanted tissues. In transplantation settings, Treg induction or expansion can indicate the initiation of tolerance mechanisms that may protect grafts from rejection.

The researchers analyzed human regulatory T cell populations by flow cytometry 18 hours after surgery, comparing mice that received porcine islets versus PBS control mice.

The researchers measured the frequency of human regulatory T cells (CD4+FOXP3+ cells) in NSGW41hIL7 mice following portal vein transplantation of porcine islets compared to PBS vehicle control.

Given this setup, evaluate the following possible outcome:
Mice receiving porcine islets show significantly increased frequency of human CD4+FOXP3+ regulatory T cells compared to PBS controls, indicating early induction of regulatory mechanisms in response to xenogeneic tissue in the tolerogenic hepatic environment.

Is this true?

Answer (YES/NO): NO